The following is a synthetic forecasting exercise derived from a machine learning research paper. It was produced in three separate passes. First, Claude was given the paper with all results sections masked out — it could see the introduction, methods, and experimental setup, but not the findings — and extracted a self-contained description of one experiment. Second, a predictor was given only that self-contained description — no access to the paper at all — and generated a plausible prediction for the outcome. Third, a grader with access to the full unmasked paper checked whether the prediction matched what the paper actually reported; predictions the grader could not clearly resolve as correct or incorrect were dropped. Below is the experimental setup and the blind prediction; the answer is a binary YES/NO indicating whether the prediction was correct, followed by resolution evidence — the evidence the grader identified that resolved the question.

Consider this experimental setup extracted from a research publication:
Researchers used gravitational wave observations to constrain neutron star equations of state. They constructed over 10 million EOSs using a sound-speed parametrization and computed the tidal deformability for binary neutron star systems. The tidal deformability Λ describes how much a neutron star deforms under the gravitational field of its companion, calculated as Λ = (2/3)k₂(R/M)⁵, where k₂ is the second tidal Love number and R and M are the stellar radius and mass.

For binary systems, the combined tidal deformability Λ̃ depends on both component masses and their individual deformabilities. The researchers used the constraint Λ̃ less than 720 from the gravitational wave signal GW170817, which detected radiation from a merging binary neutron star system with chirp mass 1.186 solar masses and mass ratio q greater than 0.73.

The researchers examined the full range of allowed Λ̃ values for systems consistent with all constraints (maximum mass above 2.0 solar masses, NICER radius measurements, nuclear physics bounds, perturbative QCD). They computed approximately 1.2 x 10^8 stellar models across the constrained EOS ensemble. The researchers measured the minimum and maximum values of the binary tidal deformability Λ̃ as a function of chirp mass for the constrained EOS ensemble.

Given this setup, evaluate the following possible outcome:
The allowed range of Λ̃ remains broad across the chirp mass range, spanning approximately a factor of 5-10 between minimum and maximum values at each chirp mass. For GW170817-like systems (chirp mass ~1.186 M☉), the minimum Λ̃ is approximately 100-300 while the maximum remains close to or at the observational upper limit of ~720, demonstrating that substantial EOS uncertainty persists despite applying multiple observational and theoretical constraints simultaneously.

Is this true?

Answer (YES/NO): NO